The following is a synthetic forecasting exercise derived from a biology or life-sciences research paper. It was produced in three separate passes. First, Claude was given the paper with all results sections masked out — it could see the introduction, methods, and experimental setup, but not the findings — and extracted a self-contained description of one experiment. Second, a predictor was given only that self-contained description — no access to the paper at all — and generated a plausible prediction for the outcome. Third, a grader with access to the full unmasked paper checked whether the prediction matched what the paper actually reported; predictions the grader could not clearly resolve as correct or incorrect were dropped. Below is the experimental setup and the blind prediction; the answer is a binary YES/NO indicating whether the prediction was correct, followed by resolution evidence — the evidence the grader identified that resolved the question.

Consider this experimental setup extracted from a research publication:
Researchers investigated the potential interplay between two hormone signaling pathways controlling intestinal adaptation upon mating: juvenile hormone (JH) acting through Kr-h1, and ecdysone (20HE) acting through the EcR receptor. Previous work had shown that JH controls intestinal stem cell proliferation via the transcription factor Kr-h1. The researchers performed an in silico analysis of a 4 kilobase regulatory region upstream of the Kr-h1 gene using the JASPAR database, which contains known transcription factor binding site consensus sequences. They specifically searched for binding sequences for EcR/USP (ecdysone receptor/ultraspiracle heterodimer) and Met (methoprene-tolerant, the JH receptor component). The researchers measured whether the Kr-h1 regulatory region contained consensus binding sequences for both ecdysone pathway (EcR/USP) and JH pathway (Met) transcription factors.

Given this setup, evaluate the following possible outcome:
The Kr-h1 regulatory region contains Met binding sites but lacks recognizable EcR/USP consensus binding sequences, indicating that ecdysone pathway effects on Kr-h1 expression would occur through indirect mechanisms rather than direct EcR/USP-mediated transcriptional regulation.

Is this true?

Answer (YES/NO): NO